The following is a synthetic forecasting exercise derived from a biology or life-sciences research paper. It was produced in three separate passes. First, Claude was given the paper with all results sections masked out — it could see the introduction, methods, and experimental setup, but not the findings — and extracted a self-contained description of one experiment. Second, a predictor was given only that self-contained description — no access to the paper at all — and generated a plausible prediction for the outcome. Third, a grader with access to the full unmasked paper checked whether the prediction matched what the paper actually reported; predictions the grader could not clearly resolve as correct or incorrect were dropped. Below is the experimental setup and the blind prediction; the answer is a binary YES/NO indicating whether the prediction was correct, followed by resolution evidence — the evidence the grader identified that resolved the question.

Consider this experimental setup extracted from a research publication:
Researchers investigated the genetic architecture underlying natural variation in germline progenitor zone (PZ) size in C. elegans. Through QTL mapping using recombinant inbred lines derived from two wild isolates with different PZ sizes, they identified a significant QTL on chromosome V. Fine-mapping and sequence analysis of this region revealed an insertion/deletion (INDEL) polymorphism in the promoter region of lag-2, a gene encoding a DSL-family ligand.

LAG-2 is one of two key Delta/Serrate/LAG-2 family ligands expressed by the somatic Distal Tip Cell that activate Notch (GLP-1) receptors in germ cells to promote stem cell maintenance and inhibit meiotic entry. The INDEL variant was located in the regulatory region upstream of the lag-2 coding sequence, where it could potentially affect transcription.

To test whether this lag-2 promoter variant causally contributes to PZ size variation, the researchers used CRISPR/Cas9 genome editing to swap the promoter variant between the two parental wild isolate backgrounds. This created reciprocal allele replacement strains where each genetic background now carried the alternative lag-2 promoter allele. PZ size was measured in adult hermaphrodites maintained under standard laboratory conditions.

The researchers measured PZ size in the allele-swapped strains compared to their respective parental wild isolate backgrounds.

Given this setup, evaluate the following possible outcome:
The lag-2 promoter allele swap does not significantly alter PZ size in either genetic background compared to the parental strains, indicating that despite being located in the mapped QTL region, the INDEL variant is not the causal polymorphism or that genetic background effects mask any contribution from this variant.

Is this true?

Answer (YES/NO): NO